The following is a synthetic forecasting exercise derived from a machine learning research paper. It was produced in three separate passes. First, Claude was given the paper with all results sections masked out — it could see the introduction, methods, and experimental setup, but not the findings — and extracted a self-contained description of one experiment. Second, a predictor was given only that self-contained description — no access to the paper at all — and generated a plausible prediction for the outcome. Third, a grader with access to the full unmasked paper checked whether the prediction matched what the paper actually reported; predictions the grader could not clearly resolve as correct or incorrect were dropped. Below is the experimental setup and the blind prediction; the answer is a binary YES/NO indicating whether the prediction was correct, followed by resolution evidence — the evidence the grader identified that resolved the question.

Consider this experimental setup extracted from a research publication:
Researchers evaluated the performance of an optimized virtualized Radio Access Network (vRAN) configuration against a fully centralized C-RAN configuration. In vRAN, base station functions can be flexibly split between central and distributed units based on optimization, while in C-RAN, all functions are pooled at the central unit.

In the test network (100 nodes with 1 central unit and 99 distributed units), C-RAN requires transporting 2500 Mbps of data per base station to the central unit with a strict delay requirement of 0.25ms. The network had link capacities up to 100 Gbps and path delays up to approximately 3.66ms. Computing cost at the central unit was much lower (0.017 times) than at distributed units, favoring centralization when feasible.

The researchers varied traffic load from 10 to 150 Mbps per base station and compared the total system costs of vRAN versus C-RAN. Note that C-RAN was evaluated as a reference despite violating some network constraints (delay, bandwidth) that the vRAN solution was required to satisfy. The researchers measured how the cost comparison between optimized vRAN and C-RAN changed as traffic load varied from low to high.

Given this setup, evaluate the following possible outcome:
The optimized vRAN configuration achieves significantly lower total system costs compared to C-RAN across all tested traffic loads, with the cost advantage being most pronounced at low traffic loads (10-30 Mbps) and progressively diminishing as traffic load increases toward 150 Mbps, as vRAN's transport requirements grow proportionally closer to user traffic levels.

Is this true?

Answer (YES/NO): NO